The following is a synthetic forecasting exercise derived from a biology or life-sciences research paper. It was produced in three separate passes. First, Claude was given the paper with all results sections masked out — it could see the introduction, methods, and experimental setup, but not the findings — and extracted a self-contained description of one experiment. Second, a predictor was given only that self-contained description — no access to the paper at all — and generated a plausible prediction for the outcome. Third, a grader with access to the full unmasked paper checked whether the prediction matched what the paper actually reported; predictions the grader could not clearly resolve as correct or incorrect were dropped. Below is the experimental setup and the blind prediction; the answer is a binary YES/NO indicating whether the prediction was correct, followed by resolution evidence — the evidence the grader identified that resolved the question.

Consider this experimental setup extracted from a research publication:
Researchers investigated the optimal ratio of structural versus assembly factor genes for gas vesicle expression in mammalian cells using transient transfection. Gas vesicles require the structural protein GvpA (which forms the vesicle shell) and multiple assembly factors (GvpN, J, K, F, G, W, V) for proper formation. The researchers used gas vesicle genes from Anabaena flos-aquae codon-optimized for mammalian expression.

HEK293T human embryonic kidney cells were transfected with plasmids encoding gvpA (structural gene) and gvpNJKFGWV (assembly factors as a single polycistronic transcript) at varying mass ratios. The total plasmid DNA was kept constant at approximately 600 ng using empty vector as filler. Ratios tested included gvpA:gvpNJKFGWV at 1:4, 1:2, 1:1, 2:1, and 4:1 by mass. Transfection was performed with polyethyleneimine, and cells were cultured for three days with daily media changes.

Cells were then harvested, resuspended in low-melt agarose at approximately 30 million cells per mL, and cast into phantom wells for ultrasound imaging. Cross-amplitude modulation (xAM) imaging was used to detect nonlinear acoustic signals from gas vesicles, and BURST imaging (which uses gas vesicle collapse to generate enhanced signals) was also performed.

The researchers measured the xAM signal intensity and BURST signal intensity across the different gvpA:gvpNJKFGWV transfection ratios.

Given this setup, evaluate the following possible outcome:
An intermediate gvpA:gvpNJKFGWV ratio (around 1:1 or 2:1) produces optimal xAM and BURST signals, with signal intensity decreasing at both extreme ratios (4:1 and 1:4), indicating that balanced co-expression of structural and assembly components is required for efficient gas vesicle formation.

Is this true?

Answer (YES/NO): NO